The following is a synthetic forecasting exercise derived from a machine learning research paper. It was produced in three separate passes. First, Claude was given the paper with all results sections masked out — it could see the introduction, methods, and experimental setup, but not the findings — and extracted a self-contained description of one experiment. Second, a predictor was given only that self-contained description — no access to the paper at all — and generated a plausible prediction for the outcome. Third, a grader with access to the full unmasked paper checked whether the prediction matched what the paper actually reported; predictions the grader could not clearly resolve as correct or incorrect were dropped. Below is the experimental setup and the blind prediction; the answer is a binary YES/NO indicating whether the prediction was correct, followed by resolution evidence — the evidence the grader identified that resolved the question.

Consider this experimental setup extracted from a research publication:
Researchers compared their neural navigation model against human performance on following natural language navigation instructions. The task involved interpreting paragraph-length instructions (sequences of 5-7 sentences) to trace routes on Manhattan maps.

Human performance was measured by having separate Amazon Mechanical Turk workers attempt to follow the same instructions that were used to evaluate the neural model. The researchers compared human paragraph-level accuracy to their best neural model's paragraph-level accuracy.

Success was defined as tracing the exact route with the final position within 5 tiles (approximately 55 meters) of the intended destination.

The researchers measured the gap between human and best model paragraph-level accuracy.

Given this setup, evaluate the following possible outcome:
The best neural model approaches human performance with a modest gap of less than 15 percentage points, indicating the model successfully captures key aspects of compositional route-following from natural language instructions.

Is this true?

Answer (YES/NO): NO